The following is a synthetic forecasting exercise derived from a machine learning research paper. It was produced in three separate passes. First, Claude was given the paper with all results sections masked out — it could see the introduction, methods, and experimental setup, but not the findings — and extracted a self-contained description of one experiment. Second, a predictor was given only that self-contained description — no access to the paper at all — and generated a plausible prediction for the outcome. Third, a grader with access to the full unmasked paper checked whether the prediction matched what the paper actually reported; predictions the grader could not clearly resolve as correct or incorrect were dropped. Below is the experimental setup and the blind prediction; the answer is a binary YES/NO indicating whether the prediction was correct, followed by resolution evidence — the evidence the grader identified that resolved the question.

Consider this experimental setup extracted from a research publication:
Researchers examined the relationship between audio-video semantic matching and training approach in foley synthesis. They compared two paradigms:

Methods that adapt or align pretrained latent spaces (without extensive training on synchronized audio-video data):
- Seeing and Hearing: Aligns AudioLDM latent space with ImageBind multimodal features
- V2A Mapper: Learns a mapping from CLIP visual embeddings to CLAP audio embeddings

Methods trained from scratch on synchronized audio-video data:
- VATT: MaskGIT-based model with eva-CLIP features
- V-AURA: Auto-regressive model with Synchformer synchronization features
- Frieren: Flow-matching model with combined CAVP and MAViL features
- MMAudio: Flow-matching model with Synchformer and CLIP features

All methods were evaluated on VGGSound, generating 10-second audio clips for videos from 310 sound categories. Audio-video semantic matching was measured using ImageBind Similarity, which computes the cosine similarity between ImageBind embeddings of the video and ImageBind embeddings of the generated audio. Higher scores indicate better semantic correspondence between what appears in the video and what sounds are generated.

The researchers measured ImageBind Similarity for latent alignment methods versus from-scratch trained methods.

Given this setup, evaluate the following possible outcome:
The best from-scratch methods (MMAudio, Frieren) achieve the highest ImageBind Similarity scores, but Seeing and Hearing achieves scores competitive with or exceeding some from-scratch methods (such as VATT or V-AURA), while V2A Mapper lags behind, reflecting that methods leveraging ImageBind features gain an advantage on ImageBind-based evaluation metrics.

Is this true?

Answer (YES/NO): NO